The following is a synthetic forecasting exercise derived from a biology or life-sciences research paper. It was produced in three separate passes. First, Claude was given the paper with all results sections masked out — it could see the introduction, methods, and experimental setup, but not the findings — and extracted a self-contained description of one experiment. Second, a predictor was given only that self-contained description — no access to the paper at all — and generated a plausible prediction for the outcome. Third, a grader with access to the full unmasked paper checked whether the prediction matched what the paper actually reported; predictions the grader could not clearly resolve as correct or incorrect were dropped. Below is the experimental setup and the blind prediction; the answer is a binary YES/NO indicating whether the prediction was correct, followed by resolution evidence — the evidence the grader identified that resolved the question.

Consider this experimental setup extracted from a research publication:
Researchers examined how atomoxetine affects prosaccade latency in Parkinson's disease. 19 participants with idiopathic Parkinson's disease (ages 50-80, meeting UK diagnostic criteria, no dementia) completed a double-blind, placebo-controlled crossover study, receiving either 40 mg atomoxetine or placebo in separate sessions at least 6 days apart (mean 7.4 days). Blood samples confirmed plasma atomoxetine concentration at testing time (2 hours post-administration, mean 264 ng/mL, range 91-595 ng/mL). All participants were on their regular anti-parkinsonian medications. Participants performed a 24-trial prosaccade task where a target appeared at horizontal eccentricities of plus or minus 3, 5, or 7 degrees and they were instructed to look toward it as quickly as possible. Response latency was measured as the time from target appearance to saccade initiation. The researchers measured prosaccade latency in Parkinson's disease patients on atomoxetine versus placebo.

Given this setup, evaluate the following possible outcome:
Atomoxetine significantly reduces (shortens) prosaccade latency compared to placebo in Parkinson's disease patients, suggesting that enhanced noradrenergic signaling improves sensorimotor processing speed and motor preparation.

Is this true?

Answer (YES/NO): YES